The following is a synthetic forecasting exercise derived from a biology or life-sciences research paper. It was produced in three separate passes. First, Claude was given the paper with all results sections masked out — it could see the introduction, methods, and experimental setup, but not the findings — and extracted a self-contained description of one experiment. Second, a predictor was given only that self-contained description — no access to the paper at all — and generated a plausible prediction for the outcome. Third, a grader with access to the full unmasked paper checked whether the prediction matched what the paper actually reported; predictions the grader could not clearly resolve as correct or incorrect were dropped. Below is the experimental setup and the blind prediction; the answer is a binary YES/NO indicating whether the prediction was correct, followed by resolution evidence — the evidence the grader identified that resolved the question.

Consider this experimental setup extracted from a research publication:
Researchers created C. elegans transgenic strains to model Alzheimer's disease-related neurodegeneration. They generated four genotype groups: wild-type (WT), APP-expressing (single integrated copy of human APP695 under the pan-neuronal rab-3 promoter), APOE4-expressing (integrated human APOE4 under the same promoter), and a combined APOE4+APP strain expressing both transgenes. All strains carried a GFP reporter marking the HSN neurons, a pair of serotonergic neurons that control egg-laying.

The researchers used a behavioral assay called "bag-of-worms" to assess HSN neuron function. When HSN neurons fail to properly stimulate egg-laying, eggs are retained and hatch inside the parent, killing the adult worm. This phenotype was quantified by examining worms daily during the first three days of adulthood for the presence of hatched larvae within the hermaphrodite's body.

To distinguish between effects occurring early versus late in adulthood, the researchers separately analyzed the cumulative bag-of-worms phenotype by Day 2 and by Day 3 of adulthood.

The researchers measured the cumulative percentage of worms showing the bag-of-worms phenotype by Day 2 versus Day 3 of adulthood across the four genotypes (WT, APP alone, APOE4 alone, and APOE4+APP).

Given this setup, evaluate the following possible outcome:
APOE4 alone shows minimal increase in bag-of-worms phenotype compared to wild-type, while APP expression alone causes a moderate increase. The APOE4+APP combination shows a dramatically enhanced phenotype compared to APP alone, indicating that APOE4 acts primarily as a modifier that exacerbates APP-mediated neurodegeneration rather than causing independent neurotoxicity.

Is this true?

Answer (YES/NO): NO